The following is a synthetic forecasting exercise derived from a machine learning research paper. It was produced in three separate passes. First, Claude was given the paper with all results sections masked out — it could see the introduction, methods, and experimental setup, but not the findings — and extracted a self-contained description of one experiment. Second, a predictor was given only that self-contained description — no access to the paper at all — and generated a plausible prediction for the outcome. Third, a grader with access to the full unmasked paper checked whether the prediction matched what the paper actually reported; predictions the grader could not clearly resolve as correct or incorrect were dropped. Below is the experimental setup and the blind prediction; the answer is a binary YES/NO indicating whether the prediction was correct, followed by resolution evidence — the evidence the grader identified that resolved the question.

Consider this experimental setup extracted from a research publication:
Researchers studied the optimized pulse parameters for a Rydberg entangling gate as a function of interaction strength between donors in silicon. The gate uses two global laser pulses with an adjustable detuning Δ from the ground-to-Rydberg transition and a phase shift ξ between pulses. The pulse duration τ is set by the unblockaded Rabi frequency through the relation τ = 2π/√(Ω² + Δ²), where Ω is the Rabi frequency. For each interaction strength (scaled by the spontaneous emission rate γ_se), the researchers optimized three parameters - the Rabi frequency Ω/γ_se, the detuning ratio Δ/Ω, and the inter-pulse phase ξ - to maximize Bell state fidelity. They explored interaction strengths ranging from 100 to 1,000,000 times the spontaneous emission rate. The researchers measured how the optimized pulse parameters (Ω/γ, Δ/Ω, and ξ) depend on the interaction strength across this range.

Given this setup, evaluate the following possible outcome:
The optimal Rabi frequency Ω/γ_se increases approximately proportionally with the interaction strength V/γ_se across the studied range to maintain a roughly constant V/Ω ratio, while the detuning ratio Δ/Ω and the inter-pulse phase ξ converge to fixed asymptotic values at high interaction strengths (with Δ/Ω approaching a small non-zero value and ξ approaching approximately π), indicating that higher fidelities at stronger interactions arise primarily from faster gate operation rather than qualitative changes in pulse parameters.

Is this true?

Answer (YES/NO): NO